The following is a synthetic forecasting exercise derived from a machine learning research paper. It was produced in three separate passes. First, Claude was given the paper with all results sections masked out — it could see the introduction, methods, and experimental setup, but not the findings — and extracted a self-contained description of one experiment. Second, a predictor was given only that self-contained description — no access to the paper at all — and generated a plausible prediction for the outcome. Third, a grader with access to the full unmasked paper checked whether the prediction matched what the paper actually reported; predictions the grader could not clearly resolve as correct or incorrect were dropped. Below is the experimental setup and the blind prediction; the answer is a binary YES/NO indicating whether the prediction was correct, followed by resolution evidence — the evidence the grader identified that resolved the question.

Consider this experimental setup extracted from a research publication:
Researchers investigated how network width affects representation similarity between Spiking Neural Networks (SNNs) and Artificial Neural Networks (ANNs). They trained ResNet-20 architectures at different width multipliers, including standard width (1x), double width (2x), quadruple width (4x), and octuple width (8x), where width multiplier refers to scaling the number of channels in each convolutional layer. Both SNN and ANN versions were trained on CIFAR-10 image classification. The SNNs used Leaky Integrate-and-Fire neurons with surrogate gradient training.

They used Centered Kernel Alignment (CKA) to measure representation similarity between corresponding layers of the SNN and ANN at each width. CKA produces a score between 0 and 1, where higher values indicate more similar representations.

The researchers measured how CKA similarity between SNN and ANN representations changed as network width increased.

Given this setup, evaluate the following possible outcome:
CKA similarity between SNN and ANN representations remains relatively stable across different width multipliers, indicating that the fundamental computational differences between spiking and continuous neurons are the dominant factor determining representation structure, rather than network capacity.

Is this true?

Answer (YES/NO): NO